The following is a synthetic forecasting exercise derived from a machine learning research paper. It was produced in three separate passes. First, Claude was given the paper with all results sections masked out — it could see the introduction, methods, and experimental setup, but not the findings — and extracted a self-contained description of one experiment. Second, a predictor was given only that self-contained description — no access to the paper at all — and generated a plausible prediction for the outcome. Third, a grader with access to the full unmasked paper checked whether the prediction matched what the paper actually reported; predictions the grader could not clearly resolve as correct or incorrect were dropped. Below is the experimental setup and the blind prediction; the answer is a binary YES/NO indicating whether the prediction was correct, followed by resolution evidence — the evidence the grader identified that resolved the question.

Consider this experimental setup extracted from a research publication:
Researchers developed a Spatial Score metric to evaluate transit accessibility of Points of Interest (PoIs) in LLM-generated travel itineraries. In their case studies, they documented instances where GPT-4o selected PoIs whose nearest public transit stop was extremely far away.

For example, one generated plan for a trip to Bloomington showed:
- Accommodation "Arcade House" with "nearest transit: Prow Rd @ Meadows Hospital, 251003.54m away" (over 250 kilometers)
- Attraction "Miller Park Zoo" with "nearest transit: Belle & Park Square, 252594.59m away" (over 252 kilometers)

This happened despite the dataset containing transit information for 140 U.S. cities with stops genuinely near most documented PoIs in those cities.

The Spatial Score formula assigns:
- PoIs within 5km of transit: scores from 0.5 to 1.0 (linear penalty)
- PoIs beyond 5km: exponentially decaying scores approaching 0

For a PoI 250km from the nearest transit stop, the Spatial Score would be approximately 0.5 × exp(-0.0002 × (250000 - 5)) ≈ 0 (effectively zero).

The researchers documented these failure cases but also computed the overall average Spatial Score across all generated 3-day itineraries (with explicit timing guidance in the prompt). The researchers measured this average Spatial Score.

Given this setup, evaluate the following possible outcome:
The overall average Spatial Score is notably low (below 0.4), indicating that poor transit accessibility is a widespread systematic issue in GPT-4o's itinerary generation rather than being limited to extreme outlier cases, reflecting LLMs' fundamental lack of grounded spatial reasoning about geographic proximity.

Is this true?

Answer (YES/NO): NO